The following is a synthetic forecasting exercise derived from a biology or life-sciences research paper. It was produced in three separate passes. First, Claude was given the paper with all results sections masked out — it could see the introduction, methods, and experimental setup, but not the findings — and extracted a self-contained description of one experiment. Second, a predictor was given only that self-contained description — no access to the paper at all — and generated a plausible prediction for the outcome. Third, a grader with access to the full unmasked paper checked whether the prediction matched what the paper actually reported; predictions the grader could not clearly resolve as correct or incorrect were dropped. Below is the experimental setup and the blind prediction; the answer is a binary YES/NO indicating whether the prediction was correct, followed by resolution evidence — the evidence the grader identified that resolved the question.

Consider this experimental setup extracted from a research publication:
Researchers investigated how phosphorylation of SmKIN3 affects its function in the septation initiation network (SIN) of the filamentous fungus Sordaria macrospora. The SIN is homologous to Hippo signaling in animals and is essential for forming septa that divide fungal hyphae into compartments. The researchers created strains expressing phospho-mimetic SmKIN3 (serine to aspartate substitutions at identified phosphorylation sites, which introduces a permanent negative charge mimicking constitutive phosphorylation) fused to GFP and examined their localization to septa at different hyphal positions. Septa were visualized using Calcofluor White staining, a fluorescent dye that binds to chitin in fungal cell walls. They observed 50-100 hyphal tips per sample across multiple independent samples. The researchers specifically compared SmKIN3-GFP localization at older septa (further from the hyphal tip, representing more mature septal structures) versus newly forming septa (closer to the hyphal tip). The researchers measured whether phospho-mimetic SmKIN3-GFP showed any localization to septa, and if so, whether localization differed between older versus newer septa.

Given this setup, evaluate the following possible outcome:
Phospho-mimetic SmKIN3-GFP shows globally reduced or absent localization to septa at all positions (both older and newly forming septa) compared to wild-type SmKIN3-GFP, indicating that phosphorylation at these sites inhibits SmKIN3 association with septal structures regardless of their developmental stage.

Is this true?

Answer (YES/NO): NO